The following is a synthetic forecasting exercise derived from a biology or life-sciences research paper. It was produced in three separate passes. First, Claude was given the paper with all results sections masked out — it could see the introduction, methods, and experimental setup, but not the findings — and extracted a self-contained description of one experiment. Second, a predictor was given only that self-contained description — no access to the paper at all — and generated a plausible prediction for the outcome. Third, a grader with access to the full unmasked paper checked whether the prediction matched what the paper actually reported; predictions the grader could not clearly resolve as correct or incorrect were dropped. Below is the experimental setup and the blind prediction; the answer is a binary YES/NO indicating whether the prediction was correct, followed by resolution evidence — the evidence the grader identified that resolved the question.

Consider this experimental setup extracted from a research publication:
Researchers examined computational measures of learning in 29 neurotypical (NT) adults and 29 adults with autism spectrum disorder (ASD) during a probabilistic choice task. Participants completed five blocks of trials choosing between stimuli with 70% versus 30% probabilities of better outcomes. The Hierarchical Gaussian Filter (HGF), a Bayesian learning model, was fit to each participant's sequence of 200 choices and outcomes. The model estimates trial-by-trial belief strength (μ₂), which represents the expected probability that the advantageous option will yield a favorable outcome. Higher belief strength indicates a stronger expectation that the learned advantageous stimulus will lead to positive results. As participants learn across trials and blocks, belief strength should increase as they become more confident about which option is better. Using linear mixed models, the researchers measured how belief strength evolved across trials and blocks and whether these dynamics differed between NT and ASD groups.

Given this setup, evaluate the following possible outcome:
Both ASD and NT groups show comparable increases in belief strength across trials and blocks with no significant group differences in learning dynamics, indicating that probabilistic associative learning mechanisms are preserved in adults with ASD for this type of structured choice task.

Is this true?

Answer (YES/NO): YES